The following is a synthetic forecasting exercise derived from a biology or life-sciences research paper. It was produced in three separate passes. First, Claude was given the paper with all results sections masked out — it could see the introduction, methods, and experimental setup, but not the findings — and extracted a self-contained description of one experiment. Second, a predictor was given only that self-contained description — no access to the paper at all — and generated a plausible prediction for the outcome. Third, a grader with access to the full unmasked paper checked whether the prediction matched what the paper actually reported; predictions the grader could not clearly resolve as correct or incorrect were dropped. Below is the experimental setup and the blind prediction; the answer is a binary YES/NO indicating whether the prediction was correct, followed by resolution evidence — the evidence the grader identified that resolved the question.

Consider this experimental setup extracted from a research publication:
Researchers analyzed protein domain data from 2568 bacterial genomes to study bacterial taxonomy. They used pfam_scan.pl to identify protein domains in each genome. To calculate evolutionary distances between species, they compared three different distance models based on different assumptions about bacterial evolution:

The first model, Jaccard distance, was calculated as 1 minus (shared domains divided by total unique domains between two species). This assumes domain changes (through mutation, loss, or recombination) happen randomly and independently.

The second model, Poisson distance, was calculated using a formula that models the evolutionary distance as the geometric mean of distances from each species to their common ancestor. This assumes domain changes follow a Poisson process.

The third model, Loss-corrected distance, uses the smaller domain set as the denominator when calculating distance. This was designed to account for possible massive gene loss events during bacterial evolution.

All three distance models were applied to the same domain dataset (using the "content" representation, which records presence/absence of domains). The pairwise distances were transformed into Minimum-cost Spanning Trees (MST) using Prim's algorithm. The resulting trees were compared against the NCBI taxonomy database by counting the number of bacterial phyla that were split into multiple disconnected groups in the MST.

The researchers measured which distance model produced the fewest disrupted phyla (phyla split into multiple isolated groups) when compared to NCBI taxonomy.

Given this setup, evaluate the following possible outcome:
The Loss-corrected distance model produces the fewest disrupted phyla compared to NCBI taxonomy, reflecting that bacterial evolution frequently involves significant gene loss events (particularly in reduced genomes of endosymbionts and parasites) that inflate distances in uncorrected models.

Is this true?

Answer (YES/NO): NO